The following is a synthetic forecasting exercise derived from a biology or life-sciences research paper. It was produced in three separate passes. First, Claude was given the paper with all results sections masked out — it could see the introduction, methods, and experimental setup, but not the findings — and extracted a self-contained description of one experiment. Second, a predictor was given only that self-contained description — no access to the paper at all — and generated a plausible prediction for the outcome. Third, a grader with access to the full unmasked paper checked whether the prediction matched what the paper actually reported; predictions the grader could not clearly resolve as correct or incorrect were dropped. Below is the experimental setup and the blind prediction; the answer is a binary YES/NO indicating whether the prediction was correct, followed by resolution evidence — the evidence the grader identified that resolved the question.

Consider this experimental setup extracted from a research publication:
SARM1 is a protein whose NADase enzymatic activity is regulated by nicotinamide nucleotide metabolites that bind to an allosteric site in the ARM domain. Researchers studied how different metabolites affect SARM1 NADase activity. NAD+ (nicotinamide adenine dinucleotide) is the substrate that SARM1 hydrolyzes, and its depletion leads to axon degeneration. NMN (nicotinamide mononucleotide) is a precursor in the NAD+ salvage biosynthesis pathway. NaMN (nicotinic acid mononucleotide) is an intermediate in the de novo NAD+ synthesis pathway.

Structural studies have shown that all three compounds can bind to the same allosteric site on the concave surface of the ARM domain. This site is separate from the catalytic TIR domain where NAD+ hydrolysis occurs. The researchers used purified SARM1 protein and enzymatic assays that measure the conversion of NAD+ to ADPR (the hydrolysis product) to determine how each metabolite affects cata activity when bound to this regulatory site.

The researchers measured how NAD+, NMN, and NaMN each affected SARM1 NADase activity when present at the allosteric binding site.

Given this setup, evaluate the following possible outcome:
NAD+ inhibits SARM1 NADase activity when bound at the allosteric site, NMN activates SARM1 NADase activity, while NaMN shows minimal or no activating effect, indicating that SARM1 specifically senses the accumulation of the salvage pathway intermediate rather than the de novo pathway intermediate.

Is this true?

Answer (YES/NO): NO